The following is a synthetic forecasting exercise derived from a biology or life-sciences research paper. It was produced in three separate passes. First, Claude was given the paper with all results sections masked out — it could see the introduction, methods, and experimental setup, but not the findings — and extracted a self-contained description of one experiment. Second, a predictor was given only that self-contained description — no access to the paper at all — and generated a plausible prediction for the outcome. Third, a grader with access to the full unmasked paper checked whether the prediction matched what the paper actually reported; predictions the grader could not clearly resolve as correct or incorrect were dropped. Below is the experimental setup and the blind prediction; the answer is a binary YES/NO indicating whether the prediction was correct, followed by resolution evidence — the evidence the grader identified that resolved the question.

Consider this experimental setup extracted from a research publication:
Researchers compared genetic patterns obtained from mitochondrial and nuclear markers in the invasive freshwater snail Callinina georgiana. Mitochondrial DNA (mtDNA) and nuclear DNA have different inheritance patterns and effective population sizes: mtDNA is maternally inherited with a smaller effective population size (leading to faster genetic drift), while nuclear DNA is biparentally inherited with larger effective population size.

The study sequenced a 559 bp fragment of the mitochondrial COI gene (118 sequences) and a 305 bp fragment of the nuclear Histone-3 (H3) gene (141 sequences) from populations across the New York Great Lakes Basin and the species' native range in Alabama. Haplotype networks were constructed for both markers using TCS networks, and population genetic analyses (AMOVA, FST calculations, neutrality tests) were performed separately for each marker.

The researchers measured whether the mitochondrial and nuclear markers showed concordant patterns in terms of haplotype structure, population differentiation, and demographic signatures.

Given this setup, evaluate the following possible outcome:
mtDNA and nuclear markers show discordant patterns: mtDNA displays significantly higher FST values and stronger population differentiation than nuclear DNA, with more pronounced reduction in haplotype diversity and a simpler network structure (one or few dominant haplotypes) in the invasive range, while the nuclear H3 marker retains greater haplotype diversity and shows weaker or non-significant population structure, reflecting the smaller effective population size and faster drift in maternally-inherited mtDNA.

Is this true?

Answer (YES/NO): NO